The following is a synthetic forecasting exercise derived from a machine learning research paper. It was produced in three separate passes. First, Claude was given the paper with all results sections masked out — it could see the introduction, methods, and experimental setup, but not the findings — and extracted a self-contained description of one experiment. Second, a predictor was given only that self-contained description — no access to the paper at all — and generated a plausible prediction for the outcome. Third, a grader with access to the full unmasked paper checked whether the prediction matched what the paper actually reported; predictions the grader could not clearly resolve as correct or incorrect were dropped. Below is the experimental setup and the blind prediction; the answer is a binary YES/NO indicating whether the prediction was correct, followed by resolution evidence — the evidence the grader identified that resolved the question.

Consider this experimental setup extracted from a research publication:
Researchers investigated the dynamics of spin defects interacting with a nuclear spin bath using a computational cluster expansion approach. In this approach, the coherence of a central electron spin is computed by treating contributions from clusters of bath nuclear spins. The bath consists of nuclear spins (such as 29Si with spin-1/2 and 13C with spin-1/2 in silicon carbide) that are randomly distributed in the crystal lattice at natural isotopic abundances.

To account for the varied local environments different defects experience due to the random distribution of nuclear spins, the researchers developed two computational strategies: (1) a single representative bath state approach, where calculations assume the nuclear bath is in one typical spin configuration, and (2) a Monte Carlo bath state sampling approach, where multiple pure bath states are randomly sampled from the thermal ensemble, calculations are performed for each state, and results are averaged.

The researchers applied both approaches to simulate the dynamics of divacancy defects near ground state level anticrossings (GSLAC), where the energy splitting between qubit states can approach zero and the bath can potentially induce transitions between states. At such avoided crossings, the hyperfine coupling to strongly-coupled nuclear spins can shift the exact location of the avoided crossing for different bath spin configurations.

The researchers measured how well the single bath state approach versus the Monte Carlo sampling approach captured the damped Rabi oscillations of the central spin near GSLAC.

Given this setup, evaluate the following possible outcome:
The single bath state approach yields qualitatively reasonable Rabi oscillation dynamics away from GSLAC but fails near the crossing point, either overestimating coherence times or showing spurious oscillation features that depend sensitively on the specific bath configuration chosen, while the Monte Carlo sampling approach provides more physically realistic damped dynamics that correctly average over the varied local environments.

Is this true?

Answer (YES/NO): YES